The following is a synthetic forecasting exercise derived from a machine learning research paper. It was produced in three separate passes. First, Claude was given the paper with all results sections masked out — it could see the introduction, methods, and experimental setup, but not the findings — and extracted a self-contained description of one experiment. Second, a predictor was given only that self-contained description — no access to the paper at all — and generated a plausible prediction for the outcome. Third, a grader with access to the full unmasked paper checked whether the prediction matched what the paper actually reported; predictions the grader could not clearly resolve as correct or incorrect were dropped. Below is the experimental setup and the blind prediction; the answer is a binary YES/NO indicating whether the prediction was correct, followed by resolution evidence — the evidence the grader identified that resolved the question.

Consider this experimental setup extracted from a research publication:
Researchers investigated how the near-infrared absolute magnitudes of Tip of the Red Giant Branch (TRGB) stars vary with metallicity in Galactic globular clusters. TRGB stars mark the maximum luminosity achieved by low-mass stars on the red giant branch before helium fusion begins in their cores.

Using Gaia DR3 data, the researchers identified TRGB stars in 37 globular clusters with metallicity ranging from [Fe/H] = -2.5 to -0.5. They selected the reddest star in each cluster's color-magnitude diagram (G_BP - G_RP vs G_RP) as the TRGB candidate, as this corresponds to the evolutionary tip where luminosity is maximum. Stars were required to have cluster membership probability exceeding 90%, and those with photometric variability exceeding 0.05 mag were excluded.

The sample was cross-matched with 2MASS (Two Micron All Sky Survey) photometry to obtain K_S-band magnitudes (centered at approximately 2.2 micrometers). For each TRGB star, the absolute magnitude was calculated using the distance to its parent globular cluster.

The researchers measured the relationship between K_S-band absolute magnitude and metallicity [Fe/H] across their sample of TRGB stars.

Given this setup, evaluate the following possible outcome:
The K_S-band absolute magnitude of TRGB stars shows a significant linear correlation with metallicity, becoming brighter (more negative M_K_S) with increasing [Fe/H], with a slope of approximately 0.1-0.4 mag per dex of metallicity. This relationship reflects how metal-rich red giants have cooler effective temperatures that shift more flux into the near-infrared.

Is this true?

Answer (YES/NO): YES